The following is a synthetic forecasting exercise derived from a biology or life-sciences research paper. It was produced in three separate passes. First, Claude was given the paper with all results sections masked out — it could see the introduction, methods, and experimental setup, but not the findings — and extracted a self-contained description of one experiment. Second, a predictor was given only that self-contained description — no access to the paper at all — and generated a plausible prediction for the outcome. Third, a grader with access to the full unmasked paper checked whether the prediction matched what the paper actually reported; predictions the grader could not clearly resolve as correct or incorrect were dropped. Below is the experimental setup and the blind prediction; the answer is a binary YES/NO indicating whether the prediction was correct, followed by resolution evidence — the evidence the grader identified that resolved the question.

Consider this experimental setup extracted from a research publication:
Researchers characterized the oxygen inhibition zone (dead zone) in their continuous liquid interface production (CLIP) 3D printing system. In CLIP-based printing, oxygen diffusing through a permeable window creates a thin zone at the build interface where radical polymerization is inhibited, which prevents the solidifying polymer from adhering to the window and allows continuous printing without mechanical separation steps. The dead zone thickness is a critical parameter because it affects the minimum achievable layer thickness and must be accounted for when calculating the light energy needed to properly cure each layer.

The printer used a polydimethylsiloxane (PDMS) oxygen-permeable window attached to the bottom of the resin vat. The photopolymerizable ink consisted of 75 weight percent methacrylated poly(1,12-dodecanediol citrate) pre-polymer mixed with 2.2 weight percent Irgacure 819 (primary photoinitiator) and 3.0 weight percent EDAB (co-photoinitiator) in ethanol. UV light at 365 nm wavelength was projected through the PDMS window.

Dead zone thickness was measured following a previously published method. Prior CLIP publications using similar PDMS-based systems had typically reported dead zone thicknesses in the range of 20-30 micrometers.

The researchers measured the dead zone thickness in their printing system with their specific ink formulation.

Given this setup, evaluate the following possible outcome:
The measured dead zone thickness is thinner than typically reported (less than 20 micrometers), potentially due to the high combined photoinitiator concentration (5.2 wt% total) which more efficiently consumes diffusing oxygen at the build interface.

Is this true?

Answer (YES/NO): NO